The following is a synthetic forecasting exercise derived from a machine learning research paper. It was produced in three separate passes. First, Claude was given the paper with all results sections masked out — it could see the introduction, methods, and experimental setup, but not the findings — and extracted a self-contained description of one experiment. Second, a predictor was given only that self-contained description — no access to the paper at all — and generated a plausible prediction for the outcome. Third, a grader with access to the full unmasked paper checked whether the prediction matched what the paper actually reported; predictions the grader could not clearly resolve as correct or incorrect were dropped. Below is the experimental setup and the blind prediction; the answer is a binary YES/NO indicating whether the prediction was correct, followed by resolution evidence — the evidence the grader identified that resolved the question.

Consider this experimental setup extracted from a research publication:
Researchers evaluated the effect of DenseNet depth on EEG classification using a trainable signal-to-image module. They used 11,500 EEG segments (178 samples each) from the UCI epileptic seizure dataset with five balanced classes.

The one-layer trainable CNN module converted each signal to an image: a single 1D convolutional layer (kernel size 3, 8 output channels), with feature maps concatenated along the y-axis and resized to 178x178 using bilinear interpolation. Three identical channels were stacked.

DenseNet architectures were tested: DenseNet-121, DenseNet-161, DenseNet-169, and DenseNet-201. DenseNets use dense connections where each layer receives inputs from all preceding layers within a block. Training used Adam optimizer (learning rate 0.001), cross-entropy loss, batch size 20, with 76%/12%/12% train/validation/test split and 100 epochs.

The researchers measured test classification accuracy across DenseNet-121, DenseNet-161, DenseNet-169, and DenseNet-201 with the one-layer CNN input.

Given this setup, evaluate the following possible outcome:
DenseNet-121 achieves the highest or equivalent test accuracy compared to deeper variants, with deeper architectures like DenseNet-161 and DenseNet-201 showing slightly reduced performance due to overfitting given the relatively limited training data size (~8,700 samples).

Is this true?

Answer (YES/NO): NO